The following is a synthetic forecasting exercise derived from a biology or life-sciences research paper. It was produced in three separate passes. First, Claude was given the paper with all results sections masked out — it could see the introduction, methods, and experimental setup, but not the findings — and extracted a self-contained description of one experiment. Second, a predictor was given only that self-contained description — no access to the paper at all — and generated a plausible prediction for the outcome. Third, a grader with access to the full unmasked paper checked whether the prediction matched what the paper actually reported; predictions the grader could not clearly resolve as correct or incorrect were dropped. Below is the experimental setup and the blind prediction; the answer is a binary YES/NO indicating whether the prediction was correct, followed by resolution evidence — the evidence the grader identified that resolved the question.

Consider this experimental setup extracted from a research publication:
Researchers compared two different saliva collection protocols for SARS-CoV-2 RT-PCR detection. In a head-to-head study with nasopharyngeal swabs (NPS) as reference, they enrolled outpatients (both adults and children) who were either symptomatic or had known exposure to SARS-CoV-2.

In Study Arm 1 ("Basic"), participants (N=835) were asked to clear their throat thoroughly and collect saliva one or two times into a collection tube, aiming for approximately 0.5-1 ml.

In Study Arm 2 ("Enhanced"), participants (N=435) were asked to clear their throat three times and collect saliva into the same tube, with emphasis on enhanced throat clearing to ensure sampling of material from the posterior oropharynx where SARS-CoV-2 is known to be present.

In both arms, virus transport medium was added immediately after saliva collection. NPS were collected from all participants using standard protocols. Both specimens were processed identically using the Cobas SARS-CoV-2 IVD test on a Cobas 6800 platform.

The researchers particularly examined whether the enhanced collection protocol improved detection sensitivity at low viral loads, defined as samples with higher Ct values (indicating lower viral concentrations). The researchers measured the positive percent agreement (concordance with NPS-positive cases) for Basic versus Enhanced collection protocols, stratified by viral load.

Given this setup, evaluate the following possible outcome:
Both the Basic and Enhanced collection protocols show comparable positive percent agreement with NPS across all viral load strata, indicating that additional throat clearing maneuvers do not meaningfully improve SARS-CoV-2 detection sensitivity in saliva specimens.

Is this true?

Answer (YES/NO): NO